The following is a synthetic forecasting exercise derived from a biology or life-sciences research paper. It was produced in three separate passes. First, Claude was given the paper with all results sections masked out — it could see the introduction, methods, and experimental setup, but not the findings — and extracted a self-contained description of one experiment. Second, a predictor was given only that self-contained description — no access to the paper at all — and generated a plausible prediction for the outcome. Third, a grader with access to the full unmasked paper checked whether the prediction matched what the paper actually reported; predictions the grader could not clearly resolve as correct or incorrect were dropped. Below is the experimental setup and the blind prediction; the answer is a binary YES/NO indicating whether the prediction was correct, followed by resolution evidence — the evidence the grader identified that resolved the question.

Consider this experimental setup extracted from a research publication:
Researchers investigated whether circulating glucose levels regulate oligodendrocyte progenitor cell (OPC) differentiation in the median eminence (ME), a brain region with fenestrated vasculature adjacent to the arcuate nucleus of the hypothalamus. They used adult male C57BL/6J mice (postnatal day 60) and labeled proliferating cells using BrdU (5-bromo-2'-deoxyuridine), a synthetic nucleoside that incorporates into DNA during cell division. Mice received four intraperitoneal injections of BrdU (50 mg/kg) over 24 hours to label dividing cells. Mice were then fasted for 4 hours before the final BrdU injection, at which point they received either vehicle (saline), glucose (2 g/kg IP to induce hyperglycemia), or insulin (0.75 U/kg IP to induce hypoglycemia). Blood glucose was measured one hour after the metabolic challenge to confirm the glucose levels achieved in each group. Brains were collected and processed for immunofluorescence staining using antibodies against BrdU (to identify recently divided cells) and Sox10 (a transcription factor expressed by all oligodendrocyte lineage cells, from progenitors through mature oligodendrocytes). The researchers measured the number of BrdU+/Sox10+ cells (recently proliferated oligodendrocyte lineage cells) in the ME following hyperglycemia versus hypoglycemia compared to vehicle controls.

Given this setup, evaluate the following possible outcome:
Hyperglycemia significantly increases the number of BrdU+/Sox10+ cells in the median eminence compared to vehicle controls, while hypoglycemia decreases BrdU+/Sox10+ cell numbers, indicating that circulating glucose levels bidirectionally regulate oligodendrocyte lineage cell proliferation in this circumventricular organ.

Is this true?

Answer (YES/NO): NO